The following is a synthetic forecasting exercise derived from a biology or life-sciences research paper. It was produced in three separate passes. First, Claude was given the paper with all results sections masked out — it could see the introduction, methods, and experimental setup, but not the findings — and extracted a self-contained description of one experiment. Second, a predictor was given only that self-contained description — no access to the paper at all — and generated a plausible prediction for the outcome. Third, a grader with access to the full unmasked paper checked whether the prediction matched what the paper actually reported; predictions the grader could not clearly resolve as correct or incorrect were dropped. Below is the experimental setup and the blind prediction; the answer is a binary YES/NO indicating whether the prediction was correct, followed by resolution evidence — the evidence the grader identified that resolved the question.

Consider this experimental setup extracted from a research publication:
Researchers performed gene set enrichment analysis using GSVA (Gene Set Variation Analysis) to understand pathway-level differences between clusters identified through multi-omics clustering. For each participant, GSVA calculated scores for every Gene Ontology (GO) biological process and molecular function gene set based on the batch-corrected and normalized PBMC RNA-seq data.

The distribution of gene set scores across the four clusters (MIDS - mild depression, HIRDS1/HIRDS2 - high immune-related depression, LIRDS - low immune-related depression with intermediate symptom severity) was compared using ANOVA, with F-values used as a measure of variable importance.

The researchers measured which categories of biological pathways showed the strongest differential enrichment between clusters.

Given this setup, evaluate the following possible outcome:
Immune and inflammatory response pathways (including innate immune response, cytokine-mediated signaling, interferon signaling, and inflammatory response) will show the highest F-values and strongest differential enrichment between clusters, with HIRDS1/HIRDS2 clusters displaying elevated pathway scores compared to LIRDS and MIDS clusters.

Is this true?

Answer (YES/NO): NO